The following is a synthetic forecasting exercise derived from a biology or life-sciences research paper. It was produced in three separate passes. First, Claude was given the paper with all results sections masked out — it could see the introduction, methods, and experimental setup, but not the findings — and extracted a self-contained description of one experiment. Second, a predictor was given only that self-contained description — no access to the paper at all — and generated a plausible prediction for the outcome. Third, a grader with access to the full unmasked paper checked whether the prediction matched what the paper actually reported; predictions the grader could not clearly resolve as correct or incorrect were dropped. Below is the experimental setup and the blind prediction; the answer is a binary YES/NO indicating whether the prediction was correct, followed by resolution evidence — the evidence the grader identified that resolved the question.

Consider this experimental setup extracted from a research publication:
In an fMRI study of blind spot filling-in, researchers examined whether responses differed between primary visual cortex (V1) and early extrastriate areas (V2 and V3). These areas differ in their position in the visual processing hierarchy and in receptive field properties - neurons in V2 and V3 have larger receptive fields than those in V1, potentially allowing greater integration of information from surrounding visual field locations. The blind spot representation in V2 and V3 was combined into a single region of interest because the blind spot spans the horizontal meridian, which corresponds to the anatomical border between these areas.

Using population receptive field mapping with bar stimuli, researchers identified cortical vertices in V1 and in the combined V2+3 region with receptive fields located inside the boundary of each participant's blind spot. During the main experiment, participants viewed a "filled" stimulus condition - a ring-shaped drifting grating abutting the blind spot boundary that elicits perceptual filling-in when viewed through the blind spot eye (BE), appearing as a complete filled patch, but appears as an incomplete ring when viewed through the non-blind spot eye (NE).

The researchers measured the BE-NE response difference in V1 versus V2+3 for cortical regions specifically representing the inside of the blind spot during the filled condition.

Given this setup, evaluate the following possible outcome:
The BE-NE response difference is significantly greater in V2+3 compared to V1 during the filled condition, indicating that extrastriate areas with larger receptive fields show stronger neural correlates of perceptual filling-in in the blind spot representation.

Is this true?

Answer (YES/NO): NO